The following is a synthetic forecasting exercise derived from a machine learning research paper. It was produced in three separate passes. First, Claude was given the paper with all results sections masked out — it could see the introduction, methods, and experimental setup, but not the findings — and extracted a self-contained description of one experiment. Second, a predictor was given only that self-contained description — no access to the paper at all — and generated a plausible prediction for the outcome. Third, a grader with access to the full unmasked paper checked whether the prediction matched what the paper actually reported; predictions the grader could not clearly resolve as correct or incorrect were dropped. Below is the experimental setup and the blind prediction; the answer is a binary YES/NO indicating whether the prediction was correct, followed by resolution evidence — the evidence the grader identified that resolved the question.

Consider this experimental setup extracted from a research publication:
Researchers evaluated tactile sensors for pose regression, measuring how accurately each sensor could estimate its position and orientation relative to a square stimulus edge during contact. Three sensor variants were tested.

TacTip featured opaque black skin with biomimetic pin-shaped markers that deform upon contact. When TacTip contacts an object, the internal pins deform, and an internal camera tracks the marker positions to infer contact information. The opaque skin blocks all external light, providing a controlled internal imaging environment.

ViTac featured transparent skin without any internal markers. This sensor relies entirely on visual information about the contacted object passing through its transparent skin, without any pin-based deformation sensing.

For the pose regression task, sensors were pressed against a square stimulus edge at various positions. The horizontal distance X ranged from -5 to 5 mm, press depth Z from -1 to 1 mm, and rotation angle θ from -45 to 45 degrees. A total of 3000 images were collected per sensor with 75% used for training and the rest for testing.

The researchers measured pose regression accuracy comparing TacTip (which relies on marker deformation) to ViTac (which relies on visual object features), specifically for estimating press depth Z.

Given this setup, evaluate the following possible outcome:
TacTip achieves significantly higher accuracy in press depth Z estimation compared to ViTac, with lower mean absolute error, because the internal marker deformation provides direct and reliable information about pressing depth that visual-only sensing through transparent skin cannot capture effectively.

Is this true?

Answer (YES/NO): YES